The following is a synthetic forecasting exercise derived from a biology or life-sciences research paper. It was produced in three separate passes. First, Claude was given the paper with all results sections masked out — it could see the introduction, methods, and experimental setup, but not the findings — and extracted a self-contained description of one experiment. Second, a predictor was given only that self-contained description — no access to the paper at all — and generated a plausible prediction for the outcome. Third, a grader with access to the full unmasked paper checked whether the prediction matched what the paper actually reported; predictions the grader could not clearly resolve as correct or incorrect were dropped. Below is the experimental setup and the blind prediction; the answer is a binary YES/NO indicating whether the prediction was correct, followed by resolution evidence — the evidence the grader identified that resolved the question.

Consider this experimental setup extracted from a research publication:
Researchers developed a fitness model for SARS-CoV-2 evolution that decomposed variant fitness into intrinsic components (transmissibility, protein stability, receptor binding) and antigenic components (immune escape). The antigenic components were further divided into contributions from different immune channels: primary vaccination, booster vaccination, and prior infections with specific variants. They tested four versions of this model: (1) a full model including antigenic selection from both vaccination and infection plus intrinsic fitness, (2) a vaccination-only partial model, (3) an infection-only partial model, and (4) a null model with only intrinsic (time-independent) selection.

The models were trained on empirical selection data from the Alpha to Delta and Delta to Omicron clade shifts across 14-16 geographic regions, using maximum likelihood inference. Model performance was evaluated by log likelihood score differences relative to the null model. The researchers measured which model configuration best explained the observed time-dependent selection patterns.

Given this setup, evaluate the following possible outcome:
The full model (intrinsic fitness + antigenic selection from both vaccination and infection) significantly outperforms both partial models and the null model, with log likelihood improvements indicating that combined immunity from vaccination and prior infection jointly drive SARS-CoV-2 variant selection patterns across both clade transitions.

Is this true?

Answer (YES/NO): YES